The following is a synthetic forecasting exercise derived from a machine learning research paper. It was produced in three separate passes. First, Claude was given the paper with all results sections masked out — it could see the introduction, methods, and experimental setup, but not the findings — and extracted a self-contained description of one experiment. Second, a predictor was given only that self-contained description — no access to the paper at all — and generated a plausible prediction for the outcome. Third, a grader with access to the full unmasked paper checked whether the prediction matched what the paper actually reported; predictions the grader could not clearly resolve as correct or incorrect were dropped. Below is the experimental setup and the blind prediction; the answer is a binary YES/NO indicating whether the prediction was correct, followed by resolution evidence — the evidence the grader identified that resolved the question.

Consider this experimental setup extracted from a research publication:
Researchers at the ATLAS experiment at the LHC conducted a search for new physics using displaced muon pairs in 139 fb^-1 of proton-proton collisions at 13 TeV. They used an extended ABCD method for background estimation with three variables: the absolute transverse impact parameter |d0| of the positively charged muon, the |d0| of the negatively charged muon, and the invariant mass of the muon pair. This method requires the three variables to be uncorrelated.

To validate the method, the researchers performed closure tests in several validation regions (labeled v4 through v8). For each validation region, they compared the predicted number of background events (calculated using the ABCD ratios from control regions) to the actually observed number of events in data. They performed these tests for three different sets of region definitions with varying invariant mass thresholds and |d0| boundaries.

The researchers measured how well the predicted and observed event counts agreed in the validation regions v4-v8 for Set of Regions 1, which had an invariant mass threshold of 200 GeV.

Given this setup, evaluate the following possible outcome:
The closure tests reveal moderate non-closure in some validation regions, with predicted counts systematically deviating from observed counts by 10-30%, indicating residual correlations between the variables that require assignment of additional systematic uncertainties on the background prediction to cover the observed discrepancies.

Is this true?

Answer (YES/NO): NO